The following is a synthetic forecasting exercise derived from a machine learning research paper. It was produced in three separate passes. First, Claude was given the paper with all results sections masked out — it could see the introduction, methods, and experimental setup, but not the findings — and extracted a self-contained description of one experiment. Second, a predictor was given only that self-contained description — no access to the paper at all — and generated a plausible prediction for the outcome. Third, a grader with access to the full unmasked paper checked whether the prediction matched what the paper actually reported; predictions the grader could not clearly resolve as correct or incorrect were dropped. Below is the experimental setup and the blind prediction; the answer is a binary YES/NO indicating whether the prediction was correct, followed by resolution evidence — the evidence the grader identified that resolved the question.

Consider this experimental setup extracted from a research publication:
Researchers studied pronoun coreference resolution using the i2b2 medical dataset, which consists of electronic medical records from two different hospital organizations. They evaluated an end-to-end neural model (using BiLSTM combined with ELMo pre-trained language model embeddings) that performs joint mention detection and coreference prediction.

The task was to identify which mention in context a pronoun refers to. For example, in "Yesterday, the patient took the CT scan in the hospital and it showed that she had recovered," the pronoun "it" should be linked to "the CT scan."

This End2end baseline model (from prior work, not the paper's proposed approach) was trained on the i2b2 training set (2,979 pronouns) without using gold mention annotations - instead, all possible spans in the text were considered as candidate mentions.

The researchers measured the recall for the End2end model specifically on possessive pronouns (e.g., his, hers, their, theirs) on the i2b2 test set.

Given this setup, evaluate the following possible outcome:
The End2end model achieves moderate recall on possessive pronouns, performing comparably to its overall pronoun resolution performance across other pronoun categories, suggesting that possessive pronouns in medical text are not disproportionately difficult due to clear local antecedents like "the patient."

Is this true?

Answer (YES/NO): NO